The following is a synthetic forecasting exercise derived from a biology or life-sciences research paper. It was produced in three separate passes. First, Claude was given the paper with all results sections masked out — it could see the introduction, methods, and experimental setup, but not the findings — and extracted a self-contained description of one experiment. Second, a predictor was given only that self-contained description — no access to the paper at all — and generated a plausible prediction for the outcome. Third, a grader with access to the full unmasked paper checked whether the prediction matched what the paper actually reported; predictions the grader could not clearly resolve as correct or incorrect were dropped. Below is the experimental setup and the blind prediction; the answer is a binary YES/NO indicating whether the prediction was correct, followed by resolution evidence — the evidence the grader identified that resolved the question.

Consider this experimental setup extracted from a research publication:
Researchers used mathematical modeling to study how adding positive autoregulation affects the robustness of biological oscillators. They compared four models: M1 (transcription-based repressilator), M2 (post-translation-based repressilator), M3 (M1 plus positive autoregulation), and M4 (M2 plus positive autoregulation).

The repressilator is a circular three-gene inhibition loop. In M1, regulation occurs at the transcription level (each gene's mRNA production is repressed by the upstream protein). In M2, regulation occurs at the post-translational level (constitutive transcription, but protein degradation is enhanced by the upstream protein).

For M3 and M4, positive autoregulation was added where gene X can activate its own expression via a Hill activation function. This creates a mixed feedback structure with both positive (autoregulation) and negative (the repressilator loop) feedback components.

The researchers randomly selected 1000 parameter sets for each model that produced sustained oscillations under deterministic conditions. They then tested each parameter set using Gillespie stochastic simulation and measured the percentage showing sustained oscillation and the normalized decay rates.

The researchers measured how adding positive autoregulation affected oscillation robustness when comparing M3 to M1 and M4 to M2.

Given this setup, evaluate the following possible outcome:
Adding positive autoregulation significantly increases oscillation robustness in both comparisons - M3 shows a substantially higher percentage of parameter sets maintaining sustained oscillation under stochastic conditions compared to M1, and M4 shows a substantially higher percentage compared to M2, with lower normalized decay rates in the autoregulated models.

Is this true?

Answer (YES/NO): NO